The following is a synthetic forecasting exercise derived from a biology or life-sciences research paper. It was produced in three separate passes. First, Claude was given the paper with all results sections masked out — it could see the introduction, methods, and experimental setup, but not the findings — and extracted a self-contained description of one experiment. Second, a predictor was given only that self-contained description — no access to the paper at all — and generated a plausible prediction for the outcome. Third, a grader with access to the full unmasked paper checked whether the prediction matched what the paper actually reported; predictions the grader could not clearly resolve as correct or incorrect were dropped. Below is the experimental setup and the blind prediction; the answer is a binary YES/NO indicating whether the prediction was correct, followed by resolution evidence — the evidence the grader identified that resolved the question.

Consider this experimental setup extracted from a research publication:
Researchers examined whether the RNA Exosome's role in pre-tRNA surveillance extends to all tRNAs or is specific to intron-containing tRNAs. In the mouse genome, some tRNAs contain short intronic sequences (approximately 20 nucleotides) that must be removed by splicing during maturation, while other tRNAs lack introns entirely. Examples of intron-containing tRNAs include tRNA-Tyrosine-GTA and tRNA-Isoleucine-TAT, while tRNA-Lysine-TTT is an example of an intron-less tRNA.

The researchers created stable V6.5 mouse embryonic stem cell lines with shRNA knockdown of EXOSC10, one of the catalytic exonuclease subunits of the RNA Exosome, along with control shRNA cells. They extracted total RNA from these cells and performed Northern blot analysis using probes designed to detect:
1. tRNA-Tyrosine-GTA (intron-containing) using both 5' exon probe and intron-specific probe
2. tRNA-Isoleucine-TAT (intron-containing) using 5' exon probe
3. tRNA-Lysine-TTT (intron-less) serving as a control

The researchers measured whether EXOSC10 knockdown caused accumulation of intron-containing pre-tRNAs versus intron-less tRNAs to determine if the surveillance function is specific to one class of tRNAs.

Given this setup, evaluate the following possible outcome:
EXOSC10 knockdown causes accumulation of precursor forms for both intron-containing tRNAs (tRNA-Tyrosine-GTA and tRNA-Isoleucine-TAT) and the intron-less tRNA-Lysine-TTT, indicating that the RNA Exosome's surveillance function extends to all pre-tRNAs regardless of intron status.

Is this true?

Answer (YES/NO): NO